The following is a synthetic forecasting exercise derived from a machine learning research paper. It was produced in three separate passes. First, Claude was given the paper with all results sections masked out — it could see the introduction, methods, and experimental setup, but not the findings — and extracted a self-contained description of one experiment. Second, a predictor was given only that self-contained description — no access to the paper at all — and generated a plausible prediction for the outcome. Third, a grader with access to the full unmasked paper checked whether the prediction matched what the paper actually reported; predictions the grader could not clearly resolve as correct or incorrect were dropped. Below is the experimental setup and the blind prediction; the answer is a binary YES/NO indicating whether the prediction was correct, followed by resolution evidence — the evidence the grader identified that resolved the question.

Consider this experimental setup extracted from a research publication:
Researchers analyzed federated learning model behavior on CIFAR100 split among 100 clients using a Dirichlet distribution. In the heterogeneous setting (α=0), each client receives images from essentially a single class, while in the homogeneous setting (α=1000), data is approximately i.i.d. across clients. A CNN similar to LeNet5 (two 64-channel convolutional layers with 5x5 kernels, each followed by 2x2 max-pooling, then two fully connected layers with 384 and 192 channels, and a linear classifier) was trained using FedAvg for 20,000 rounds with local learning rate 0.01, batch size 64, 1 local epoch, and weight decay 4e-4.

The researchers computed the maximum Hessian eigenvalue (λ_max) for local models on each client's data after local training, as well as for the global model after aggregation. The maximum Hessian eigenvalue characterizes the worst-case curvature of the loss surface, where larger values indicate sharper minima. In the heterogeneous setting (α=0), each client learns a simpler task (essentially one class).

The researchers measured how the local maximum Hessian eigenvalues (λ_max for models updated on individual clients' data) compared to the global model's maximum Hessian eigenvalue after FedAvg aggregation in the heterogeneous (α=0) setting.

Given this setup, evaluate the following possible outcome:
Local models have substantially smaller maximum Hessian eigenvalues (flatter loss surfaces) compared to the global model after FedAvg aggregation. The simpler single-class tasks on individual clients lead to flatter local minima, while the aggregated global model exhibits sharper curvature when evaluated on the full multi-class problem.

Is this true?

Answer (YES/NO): YES